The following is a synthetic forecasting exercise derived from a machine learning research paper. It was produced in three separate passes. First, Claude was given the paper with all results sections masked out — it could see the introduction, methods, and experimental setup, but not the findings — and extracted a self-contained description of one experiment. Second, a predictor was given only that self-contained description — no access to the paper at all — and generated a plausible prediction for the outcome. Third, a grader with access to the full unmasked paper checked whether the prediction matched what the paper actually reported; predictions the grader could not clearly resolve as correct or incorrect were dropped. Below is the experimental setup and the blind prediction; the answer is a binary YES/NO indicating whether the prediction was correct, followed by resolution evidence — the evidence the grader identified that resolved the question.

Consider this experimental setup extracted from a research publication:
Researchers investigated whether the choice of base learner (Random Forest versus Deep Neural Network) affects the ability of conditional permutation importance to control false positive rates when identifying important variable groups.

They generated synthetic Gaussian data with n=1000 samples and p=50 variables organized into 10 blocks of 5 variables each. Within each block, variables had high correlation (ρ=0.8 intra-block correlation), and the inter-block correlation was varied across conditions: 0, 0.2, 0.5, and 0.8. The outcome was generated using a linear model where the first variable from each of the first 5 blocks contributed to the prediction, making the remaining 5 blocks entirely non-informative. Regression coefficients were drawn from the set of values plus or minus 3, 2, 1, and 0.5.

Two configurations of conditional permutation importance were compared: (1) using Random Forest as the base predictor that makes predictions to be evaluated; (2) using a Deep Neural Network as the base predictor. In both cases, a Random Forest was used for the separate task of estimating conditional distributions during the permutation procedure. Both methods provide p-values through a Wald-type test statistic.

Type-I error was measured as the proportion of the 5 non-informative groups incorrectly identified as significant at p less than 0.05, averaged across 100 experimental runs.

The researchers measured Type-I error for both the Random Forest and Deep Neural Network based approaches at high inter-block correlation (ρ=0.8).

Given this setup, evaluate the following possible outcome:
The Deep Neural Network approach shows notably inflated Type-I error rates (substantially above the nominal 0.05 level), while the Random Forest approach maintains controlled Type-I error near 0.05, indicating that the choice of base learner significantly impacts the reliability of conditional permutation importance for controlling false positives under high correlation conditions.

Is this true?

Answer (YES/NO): NO